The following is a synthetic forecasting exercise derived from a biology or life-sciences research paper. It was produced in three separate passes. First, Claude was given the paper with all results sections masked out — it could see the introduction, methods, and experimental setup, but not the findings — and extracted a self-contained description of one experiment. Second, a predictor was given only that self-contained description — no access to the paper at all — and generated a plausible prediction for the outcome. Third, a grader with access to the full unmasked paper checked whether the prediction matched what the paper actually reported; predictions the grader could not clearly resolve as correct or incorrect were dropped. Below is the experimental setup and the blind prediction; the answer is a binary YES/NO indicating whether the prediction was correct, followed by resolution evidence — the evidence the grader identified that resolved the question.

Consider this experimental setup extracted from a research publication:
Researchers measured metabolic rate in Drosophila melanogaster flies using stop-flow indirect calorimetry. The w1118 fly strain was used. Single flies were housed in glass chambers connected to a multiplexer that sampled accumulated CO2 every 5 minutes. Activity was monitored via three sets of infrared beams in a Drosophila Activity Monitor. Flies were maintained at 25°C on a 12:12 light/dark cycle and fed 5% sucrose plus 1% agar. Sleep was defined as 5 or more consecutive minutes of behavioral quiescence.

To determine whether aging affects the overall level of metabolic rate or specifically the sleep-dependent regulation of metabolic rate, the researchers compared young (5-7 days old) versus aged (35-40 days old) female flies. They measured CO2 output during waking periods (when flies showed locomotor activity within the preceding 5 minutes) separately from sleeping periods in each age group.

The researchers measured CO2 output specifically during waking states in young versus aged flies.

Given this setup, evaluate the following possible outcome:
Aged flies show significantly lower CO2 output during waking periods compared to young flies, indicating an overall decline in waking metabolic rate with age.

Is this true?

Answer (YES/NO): YES